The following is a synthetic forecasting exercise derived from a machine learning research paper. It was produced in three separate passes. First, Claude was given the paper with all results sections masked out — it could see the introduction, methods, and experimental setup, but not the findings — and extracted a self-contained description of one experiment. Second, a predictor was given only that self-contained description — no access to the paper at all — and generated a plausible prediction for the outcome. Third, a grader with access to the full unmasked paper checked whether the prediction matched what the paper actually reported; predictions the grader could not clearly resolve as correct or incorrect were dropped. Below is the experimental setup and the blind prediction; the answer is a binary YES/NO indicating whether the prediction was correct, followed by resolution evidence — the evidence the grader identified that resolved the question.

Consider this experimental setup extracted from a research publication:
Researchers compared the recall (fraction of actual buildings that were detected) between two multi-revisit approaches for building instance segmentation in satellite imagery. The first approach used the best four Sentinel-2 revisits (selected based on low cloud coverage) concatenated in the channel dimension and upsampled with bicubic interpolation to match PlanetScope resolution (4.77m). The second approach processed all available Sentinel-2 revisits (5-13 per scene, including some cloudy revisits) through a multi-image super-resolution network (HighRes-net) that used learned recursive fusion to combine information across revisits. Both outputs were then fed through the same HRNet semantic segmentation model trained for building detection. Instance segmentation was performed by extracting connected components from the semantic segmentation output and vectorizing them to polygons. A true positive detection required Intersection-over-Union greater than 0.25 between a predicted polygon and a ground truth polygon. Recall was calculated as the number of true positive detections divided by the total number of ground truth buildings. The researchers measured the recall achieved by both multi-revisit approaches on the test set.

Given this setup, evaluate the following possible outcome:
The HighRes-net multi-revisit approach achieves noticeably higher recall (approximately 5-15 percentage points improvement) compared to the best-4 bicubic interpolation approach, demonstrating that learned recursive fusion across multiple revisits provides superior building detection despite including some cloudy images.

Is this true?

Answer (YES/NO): NO